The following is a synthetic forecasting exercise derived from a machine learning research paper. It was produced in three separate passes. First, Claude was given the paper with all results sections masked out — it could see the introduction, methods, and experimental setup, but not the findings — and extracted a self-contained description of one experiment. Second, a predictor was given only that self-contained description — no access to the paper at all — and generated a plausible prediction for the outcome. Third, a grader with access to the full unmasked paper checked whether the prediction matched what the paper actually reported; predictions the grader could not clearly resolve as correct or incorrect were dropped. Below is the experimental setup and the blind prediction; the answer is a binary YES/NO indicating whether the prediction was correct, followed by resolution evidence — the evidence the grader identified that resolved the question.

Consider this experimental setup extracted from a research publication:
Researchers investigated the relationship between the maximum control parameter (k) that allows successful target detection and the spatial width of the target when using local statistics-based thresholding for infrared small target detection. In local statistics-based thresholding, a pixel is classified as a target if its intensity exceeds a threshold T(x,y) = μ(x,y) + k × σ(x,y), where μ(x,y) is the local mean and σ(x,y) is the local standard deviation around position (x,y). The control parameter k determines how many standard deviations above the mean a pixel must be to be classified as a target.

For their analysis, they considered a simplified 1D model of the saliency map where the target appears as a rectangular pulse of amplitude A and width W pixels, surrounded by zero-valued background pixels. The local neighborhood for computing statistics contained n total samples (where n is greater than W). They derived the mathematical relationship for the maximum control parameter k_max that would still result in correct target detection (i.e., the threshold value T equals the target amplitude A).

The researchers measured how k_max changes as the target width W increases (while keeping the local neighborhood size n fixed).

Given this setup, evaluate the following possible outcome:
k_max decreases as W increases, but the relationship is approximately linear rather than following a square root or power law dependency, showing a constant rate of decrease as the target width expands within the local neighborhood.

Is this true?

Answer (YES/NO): NO